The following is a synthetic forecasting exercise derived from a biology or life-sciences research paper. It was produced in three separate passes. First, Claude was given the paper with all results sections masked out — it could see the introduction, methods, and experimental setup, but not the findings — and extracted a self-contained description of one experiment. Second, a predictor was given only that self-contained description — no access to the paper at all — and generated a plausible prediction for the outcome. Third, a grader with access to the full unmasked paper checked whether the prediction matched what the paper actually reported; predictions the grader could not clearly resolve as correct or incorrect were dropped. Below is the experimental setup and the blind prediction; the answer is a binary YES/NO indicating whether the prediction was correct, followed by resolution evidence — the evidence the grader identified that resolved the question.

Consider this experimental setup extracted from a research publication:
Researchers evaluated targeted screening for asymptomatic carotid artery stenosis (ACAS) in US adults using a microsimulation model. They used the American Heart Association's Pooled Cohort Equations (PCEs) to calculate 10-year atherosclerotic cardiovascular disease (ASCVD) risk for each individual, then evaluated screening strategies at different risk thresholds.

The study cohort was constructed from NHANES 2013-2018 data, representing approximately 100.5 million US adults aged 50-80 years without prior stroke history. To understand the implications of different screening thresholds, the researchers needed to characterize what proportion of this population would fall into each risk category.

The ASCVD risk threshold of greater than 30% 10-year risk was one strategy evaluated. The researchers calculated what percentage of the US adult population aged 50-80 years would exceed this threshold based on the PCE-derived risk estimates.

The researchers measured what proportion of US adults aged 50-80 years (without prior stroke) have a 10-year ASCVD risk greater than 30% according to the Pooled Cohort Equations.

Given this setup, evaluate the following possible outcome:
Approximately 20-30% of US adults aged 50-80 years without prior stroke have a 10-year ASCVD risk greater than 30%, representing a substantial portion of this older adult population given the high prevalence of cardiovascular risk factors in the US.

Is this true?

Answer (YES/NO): NO